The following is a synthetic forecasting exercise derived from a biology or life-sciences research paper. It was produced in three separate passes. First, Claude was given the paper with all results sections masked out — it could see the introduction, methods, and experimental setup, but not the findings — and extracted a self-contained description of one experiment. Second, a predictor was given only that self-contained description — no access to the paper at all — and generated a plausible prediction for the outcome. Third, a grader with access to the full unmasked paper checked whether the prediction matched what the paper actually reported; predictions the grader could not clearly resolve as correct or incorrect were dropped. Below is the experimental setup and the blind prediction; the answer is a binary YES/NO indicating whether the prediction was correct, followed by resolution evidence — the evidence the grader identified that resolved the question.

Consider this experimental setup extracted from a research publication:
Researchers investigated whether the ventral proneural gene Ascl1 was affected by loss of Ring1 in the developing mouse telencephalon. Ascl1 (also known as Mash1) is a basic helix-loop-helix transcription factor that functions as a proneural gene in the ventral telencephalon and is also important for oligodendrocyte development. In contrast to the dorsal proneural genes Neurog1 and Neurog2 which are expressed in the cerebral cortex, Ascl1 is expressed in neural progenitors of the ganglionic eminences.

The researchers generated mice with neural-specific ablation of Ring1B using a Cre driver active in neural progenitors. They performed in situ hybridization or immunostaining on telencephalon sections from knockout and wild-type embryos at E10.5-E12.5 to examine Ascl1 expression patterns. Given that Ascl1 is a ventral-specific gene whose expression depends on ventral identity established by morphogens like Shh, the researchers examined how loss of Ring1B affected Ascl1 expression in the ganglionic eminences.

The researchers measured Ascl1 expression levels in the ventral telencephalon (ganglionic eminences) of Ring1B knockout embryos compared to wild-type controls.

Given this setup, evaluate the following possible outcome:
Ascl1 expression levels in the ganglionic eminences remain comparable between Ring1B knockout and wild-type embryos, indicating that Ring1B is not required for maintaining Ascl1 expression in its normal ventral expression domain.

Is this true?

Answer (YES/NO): NO